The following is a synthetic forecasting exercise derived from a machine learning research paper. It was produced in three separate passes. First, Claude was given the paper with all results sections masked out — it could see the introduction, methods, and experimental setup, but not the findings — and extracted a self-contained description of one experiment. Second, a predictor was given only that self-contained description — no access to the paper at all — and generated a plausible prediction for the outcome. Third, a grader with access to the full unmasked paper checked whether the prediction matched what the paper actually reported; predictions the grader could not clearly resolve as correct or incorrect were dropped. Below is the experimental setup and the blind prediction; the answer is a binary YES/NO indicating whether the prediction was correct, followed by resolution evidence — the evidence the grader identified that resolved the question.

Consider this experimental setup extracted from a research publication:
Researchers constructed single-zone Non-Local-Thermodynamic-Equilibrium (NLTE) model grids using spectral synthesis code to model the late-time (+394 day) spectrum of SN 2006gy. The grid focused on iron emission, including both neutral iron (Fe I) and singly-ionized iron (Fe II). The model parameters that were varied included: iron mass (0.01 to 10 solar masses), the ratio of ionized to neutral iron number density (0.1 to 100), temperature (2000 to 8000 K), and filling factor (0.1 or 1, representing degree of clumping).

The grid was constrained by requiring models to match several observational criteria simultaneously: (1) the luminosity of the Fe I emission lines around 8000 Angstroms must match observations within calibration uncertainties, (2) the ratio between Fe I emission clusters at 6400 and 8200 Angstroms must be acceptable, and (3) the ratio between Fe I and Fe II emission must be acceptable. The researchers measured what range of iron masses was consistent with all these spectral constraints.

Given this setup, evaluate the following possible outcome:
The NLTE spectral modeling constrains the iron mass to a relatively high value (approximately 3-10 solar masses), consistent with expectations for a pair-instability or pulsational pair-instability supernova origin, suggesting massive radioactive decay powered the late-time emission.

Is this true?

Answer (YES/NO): NO